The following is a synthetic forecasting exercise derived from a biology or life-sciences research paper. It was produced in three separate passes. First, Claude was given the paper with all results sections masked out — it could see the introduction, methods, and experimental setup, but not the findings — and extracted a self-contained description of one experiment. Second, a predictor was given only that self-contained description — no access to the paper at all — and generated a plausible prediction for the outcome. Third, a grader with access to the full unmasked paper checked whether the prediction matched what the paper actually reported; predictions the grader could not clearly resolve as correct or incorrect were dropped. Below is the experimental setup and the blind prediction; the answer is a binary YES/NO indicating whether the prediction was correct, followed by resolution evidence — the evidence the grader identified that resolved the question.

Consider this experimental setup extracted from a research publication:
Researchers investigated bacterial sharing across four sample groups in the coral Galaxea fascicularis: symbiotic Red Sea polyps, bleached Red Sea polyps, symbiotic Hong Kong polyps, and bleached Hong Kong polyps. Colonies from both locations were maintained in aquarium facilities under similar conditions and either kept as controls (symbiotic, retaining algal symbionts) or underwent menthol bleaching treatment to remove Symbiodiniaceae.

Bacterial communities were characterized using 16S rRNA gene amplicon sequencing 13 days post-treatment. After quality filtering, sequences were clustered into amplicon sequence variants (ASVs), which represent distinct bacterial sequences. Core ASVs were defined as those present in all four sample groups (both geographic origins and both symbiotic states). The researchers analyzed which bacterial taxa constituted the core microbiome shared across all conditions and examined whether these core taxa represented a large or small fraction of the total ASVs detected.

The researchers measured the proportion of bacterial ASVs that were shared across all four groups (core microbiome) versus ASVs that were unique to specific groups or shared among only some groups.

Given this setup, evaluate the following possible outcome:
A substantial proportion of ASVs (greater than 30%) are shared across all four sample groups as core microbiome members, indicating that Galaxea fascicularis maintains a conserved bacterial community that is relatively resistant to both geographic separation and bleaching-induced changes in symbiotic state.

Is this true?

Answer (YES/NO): NO